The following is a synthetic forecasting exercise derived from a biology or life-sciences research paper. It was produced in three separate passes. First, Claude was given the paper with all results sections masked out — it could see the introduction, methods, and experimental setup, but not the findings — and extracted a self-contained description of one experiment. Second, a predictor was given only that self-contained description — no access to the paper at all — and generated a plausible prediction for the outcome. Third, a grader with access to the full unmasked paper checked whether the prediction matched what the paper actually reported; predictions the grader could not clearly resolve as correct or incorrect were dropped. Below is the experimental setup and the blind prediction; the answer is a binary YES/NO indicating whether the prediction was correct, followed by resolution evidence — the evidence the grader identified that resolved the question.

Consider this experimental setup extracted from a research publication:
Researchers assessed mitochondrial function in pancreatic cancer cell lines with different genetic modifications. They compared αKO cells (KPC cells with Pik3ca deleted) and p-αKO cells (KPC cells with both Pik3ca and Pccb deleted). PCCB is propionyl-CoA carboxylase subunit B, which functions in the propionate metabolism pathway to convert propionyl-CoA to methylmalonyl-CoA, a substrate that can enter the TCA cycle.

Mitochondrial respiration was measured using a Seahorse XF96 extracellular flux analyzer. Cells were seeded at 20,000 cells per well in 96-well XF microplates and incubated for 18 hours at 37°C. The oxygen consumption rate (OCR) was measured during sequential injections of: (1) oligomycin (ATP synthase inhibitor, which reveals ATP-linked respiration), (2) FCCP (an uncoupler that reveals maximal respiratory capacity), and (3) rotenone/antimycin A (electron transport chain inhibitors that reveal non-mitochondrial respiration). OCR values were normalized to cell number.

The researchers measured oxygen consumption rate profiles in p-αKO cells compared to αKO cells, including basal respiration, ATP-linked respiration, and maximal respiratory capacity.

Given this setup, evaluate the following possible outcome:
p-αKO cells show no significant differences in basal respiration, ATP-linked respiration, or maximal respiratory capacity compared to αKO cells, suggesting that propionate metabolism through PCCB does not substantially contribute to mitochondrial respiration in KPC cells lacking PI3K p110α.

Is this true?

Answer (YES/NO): YES